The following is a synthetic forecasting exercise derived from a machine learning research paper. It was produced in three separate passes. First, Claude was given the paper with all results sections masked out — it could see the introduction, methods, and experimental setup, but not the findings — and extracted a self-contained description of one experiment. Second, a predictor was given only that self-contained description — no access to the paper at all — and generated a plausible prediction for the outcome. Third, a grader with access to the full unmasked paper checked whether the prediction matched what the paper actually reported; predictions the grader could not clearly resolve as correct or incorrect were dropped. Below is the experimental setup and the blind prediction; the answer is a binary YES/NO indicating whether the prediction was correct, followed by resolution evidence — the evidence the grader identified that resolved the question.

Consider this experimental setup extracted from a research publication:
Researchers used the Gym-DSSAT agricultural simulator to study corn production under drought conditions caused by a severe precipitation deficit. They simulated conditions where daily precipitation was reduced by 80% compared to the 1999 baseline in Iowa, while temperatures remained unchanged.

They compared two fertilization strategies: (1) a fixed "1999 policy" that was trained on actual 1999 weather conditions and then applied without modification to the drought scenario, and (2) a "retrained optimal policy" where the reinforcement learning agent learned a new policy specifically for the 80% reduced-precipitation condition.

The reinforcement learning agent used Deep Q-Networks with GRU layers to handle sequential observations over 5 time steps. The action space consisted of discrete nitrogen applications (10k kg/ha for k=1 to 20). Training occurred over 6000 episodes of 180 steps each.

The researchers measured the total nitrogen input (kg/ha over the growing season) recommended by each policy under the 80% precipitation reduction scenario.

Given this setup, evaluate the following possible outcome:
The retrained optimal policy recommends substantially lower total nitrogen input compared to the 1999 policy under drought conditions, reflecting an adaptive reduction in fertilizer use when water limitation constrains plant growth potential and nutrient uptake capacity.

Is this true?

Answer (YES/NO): YES